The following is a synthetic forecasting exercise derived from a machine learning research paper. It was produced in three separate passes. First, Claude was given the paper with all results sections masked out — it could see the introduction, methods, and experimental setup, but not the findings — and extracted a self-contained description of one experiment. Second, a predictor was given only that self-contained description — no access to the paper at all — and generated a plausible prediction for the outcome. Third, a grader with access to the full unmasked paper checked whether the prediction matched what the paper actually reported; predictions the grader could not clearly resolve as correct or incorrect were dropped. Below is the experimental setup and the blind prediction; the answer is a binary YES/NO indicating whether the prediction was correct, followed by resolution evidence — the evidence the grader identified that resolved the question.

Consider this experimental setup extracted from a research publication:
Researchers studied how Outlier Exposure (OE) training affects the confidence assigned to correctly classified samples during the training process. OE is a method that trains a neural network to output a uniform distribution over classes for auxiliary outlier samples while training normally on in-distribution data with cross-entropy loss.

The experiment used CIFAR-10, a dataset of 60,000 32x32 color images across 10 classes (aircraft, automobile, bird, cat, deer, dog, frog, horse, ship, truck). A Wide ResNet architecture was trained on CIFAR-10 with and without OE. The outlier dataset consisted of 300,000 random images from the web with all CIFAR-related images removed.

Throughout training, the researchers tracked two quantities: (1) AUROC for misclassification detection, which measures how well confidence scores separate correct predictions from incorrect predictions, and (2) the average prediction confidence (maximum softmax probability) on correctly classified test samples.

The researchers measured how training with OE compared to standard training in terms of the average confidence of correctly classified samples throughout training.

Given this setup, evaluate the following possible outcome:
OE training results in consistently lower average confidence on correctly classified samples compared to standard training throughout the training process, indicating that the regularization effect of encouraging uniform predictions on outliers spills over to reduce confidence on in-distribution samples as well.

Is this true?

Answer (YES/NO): YES